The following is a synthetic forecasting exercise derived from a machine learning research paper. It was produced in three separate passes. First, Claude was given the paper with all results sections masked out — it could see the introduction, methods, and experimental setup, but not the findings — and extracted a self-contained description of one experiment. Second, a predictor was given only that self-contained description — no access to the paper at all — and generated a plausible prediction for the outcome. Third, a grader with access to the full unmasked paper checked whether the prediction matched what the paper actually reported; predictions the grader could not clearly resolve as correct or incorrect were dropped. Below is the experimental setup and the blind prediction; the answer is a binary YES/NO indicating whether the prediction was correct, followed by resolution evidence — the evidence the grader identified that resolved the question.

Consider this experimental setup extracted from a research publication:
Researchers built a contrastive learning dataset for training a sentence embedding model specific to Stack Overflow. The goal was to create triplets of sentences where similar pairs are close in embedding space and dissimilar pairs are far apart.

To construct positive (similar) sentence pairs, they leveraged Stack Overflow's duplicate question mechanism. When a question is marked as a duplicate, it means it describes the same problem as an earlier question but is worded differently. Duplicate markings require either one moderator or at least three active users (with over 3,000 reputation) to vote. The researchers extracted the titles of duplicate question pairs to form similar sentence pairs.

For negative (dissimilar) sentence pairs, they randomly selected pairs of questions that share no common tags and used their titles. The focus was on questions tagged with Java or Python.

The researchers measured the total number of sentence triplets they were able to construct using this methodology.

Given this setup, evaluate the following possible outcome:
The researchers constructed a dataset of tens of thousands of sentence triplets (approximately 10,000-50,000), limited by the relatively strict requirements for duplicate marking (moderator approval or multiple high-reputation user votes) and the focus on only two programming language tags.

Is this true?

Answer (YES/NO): NO